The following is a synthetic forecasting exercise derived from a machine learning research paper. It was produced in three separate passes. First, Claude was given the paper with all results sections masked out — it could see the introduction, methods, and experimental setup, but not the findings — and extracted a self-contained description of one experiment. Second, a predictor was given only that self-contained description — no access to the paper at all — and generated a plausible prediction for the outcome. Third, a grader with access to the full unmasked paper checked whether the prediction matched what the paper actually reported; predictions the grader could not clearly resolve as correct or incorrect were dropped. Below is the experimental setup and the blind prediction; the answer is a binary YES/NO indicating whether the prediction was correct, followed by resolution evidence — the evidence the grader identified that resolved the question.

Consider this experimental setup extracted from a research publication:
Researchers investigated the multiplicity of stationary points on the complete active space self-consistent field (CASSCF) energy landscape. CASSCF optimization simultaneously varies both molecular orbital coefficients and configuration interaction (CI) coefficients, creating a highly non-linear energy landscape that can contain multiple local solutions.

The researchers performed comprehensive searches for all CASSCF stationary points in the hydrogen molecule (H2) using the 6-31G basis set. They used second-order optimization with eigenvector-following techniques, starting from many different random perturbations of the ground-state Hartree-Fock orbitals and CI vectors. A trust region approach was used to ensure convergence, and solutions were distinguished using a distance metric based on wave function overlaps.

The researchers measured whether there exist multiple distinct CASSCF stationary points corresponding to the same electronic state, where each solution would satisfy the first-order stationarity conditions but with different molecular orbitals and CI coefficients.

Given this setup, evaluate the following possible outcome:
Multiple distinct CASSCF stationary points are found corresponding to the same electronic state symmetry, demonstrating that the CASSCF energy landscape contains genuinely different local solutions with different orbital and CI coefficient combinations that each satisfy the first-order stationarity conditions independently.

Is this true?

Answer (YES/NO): YES